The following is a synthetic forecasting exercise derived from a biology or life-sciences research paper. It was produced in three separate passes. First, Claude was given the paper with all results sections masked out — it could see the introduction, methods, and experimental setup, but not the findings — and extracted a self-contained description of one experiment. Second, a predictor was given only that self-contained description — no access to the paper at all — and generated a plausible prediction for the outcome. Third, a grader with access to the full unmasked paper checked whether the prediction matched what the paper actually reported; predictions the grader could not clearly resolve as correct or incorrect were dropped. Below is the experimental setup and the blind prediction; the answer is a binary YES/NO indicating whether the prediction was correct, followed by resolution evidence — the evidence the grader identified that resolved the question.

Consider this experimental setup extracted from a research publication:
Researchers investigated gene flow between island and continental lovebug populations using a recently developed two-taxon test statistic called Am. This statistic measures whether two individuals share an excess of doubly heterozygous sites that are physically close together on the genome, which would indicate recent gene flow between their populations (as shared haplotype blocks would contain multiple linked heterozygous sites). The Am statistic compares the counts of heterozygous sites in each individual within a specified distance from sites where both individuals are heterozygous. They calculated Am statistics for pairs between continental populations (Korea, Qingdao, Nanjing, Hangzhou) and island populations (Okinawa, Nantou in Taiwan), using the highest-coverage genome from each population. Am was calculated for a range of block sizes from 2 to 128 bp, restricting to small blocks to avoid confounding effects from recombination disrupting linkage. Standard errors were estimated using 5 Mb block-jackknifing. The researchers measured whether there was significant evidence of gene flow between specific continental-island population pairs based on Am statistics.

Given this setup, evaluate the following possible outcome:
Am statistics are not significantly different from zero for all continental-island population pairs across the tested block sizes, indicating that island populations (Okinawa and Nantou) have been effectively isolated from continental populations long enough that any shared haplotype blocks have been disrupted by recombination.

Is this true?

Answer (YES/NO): NO